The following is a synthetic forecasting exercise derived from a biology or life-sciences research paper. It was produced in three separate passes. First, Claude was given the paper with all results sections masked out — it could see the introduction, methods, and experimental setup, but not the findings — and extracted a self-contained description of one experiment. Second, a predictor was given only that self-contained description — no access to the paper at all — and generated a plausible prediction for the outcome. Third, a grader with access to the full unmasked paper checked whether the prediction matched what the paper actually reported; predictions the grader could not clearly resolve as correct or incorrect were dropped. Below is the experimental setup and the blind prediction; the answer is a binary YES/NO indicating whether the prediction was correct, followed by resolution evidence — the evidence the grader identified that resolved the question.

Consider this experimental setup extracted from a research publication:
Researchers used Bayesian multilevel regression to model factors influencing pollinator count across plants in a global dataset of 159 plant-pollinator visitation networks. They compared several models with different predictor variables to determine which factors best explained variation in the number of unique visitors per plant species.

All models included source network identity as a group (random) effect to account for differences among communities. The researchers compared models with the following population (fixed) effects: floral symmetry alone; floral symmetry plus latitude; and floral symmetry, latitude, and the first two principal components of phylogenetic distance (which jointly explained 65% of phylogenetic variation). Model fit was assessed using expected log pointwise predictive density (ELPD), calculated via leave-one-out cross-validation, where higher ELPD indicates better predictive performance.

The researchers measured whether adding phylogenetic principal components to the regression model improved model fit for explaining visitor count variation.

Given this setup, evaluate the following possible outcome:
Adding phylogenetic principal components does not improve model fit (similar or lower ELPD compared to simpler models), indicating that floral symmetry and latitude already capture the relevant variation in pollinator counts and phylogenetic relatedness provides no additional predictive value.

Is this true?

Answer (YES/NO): NO